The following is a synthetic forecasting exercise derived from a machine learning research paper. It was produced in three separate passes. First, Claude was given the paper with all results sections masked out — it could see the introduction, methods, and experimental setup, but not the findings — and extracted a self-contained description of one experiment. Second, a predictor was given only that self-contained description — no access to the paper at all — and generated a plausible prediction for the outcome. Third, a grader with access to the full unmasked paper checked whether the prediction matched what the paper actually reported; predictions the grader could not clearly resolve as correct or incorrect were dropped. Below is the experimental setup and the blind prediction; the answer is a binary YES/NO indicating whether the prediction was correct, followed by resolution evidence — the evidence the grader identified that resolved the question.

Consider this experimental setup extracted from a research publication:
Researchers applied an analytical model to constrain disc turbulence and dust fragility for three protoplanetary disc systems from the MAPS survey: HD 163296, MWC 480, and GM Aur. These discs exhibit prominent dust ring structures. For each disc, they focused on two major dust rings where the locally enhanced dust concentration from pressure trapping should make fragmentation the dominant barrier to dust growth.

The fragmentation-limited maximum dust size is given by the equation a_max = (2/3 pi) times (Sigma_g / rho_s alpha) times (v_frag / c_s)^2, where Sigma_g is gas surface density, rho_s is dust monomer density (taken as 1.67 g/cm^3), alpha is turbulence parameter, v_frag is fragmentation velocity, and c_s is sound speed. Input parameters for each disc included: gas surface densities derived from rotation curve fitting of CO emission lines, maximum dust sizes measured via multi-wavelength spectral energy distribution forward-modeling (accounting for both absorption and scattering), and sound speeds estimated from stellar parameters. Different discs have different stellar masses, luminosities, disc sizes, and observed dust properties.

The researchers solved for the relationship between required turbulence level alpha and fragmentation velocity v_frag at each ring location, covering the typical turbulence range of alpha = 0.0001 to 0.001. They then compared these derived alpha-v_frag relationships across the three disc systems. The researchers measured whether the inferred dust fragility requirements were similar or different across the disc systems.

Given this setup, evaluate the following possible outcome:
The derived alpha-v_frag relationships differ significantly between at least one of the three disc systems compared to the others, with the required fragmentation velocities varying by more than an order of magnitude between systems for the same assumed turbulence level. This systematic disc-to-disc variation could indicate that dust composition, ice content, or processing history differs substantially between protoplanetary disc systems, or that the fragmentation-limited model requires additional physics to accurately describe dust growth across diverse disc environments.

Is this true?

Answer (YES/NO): NO